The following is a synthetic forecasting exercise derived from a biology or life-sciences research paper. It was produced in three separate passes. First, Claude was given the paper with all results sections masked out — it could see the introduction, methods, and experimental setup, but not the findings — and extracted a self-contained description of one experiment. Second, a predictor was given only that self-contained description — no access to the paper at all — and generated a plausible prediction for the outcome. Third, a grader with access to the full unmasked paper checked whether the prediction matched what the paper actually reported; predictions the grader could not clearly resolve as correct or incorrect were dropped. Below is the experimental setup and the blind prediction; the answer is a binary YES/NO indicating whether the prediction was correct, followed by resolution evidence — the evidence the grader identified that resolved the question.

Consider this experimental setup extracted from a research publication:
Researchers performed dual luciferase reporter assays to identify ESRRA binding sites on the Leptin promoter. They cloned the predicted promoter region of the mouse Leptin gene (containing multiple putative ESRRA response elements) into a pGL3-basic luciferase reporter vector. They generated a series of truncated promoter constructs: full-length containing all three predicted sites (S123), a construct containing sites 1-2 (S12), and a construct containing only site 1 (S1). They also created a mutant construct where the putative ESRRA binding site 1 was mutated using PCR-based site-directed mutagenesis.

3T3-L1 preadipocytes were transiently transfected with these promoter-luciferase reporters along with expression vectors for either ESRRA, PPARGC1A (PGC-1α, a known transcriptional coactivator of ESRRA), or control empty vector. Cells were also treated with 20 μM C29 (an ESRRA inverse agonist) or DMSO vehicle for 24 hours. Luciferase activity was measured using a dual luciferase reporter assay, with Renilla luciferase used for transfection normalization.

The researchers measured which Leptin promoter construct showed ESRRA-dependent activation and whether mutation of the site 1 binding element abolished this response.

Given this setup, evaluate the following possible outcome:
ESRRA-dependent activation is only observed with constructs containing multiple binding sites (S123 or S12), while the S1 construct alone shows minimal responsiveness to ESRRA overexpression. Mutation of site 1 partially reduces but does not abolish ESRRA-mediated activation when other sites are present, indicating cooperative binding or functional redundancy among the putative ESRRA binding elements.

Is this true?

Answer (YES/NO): NO